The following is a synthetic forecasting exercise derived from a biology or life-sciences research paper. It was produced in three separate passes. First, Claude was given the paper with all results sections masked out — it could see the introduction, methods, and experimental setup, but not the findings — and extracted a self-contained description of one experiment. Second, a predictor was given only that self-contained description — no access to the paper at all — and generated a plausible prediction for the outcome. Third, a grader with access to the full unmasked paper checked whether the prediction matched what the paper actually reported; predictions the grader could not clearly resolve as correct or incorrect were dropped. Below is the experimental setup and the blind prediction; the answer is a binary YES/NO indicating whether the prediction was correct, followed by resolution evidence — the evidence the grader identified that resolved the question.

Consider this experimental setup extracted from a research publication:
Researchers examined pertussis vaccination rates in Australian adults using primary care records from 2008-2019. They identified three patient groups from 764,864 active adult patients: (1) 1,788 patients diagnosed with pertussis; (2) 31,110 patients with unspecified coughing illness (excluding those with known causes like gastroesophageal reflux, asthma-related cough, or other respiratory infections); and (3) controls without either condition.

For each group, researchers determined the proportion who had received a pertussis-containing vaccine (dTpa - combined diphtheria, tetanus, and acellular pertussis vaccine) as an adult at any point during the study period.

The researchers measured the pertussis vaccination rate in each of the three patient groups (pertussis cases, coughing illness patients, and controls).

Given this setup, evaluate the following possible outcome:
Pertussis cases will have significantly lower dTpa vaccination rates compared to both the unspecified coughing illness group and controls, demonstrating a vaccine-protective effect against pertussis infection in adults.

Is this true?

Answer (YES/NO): NO